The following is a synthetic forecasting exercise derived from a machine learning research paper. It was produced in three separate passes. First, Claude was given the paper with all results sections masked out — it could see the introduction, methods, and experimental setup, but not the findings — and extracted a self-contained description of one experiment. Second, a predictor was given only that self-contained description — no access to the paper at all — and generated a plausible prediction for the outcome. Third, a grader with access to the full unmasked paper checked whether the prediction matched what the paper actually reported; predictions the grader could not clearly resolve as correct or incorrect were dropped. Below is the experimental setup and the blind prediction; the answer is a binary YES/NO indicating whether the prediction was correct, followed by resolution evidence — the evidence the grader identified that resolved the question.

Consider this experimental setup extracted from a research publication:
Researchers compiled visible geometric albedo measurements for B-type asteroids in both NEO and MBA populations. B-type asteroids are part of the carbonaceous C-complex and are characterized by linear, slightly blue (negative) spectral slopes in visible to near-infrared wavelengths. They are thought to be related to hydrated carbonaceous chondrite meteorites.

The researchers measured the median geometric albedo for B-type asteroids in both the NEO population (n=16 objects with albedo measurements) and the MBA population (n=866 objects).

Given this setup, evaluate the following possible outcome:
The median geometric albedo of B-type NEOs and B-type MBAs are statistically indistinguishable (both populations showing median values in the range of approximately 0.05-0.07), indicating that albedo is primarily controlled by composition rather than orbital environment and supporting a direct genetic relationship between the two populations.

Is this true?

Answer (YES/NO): NO